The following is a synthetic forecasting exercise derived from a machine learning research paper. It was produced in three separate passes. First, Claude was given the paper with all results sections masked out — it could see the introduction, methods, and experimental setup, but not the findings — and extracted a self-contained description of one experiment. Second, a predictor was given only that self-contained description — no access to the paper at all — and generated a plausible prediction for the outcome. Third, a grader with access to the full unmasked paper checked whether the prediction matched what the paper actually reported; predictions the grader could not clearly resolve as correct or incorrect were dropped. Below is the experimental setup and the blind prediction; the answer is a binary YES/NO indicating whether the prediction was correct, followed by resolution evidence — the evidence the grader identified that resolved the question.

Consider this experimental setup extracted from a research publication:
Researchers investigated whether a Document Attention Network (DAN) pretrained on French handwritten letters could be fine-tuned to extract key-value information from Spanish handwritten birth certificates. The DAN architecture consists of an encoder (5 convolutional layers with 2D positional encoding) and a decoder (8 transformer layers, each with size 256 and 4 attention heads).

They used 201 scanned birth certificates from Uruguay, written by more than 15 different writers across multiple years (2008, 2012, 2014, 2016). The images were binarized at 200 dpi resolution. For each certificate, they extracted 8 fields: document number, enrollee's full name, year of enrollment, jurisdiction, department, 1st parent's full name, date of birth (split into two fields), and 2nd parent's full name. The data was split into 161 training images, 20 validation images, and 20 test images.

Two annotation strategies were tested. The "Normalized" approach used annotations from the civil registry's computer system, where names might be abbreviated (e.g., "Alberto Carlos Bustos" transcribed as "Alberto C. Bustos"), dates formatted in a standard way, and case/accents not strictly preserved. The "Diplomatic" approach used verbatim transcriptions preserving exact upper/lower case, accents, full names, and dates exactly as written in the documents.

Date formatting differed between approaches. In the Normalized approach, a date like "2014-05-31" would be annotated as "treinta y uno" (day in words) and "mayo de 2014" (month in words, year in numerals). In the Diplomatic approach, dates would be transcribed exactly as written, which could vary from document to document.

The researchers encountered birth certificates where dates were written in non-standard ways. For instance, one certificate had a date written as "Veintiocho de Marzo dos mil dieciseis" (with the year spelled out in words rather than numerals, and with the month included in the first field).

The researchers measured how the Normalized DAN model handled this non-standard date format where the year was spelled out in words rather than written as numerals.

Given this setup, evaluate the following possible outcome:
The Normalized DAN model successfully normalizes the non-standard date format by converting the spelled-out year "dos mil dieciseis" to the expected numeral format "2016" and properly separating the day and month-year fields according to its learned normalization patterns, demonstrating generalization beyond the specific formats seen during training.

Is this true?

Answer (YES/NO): YES